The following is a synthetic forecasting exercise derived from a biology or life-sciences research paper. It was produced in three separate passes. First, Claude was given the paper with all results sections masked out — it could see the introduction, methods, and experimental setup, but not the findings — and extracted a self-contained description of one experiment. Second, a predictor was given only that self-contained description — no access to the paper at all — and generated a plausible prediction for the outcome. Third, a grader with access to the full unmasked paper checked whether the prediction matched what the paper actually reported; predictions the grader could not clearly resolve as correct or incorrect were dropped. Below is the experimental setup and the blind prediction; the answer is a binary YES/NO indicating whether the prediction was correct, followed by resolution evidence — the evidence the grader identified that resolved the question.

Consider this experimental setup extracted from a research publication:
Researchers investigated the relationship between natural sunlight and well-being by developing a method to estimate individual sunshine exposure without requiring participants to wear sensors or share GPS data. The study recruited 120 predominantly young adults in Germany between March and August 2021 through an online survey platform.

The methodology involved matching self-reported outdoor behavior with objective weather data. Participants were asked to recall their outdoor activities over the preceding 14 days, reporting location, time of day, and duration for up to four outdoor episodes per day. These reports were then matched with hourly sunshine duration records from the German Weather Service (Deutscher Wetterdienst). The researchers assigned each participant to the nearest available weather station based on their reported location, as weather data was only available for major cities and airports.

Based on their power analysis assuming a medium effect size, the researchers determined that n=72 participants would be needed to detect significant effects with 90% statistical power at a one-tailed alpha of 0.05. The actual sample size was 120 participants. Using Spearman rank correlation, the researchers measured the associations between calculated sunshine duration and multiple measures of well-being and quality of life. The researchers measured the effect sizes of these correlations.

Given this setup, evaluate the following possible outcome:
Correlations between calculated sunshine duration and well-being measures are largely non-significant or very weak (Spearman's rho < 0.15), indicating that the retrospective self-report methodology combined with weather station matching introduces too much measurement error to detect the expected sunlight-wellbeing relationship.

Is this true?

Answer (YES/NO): NO